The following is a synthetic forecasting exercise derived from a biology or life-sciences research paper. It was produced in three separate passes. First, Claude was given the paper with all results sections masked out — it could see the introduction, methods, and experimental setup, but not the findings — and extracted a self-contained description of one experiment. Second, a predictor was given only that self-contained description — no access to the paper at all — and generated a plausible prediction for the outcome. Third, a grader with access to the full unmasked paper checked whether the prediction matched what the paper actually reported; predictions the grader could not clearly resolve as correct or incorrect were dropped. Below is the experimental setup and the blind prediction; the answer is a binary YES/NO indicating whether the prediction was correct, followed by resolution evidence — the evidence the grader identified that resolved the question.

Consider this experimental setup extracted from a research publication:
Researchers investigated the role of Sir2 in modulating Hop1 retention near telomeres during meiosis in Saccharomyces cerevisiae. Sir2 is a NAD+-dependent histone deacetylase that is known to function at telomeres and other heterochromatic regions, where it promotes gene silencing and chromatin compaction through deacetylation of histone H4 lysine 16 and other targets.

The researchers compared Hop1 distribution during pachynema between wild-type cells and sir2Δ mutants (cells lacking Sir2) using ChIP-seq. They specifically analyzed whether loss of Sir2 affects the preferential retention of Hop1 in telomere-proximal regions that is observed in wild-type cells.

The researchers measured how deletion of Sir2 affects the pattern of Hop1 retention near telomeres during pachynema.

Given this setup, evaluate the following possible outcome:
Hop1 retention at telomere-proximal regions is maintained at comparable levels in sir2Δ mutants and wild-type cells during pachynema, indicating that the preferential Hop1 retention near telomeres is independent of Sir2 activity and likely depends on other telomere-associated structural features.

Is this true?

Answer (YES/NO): NO